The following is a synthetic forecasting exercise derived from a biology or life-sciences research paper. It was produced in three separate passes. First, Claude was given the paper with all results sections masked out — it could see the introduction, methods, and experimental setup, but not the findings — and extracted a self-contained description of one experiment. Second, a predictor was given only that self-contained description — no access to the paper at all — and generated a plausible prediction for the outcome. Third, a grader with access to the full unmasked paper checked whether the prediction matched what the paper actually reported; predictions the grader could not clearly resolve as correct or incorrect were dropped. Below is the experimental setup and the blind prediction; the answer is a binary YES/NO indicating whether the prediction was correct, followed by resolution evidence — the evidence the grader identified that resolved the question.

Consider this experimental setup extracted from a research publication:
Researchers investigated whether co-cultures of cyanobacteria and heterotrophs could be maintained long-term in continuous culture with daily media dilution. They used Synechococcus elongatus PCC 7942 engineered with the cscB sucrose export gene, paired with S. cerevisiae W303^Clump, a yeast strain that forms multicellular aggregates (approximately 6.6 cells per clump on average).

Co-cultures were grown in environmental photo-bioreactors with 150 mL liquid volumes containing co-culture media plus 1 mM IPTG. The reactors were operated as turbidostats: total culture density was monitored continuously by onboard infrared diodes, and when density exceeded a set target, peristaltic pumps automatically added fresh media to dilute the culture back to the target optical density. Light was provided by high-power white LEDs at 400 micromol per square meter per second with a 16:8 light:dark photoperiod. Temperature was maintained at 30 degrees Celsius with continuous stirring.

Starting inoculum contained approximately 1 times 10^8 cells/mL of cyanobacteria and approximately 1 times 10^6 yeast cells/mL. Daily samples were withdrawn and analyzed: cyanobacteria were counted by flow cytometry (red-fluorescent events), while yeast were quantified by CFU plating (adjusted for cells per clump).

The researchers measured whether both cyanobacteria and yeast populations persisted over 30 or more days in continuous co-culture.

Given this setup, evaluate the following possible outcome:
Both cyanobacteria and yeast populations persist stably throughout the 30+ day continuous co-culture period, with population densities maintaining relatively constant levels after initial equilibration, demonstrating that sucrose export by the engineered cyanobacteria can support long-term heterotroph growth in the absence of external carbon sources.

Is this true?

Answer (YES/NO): YES